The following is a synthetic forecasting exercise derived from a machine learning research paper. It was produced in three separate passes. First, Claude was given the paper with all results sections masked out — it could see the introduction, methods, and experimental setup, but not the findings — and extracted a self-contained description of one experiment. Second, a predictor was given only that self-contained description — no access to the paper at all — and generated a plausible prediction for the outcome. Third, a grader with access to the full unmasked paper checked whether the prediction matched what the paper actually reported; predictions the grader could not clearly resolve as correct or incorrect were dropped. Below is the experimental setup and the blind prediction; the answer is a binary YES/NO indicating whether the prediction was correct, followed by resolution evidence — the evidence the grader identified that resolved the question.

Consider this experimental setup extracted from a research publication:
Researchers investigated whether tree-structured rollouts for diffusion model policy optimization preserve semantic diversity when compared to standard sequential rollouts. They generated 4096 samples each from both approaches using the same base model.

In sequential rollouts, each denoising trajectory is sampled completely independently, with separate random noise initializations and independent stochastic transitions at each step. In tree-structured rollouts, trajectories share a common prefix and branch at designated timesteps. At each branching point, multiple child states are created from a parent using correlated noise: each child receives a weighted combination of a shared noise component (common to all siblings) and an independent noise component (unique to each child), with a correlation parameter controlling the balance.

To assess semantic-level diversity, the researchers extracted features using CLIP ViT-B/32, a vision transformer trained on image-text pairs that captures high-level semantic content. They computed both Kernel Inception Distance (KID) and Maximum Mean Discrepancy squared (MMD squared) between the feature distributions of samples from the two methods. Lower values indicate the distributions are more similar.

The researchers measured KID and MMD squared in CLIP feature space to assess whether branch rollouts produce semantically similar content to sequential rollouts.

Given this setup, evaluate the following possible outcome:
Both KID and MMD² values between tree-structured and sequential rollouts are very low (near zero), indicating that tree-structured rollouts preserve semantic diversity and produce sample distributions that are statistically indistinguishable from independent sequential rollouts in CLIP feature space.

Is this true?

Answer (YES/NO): YES